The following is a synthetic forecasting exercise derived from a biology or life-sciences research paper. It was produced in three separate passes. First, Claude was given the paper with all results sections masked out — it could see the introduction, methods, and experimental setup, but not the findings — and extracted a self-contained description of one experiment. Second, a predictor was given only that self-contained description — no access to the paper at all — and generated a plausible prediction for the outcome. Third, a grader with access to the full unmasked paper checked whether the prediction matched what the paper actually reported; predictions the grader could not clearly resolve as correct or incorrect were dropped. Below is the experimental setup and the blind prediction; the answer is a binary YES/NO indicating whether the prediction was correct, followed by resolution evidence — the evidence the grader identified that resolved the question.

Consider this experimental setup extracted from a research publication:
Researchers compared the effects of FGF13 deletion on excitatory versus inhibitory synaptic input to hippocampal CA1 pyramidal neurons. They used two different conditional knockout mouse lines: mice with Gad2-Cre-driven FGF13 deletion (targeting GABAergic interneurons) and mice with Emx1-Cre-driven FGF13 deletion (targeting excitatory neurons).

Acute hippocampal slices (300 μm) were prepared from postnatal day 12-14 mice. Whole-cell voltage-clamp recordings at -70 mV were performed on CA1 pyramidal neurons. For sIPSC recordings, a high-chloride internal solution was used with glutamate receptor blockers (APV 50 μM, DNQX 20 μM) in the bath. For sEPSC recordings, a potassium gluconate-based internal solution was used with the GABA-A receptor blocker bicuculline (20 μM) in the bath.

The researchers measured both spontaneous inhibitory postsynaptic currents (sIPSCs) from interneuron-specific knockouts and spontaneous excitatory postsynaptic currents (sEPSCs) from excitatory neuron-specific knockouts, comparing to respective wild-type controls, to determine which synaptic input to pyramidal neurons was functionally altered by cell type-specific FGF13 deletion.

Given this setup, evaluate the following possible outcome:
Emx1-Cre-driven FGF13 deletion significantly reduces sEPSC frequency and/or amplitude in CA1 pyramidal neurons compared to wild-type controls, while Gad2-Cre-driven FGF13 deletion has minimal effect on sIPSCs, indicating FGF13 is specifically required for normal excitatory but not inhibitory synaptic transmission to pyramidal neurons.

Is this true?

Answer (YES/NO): NO